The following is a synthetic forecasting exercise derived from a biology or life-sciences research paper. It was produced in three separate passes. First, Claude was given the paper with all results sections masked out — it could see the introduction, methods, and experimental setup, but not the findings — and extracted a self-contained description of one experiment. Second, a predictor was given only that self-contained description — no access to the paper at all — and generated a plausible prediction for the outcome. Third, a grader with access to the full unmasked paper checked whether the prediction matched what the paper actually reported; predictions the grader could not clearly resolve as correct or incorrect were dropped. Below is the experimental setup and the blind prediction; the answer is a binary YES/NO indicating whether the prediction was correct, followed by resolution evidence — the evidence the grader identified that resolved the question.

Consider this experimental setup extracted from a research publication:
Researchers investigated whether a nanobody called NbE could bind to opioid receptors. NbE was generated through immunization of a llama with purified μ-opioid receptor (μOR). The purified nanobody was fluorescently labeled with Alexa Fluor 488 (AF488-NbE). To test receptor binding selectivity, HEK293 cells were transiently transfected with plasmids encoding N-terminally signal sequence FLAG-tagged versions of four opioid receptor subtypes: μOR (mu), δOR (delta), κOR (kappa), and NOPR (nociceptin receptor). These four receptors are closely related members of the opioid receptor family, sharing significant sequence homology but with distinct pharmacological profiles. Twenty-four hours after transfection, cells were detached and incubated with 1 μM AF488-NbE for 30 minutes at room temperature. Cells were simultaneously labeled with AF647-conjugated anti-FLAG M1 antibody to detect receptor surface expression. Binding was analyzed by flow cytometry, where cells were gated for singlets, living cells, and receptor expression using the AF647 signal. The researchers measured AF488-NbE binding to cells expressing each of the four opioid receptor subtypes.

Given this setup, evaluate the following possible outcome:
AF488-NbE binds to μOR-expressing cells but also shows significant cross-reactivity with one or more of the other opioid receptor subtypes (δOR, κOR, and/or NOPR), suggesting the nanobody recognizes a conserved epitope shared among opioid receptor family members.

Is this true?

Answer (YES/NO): NO